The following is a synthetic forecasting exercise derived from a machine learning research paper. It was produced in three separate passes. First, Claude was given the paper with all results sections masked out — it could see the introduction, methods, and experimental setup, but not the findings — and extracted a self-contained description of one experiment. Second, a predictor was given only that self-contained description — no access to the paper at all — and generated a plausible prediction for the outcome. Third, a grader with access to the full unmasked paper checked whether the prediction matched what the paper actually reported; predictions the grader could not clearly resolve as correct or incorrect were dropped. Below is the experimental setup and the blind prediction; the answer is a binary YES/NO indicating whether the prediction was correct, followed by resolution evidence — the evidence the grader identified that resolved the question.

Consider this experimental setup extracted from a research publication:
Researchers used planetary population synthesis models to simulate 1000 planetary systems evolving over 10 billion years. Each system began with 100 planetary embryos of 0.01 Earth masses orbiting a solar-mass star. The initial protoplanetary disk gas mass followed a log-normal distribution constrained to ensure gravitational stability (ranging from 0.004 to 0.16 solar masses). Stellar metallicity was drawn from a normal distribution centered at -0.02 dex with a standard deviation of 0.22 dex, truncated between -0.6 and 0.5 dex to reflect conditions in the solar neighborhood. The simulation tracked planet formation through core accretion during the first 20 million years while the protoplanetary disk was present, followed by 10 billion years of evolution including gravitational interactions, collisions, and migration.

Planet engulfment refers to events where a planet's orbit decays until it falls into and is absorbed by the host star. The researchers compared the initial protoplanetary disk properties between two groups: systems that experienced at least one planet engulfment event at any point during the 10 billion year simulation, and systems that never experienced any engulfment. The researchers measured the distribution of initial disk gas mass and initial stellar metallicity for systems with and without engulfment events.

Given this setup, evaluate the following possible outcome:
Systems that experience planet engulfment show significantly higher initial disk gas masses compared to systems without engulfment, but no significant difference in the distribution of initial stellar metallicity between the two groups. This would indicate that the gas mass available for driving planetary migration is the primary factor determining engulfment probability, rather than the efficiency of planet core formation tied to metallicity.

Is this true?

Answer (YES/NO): NO